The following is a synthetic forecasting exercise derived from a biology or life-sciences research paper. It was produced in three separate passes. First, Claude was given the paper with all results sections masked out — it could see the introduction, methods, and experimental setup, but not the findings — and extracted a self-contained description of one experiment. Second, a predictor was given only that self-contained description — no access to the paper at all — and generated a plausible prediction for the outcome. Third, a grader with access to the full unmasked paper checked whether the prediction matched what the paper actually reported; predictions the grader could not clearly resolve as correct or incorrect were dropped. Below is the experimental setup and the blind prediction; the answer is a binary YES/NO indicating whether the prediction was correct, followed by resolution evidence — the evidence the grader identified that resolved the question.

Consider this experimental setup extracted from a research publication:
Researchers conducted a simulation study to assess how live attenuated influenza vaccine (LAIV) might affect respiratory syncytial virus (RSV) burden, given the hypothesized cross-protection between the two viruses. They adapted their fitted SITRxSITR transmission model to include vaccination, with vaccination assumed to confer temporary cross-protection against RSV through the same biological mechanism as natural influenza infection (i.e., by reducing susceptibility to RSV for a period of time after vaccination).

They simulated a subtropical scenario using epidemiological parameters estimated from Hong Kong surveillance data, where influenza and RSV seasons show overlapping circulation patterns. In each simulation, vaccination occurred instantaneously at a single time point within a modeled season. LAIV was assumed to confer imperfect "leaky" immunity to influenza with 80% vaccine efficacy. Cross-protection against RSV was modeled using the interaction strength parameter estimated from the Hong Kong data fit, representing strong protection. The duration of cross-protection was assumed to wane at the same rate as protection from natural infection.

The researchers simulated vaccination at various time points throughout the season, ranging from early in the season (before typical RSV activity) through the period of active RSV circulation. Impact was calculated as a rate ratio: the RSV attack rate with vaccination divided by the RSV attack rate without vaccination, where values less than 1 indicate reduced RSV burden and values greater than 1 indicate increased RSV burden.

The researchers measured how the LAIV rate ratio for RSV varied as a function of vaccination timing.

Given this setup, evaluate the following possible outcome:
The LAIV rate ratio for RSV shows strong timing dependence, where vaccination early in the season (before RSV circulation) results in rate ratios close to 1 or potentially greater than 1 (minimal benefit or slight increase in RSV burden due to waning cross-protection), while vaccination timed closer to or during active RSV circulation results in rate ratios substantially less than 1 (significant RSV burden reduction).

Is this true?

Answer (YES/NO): NO